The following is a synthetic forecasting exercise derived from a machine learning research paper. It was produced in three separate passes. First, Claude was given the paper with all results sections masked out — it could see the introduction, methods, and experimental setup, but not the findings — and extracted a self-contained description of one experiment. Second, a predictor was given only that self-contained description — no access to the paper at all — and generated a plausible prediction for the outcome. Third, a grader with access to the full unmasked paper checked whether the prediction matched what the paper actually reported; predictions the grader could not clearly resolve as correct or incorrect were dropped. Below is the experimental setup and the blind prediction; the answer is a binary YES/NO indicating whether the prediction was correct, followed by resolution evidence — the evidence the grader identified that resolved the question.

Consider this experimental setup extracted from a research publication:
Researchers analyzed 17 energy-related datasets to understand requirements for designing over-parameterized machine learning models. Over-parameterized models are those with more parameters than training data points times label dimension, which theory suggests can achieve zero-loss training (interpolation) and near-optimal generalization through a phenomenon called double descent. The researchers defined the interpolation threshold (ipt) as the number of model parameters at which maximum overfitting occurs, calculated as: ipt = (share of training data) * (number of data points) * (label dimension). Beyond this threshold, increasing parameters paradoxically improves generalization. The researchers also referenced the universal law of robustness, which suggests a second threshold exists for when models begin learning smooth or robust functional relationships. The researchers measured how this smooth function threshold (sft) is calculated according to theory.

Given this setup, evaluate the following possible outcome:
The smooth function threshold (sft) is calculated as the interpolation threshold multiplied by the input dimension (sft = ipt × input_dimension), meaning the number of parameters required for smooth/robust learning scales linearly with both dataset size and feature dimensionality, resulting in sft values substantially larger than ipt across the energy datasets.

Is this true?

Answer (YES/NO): YES